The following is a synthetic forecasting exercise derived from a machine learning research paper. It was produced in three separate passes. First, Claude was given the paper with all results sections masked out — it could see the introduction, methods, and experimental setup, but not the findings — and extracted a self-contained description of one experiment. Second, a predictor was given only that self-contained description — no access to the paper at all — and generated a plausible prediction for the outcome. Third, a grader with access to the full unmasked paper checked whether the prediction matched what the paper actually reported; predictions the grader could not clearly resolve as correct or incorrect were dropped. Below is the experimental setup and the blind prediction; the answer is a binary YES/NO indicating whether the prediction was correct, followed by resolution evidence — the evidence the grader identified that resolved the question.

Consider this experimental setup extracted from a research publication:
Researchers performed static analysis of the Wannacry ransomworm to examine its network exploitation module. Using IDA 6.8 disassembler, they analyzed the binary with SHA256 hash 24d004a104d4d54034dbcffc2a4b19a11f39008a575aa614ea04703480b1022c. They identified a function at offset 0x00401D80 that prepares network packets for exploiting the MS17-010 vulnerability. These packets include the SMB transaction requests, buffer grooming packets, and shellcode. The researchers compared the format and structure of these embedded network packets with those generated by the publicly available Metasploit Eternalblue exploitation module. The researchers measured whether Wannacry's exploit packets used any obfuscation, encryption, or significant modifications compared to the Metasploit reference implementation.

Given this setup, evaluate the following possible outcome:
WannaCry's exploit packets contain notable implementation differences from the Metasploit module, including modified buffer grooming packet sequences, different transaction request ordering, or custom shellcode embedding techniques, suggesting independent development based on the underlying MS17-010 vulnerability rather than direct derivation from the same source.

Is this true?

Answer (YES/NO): NO